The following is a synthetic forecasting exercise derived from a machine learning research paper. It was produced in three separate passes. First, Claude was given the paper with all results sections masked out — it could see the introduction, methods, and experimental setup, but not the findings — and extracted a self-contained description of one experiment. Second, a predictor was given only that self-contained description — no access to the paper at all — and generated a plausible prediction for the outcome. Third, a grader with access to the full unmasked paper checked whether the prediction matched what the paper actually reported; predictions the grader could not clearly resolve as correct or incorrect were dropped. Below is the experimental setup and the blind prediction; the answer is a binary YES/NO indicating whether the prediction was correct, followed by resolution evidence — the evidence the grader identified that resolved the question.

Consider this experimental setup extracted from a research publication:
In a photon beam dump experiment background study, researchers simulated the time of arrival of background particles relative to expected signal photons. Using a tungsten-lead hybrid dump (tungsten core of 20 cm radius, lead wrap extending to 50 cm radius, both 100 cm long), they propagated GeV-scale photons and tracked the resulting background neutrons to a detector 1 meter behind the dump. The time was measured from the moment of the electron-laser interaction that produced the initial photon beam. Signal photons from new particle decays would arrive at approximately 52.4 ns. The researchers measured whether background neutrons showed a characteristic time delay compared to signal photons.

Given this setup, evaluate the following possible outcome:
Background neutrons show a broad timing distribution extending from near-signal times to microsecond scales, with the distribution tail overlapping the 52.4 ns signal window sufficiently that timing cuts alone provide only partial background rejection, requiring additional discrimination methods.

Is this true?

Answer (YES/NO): NO